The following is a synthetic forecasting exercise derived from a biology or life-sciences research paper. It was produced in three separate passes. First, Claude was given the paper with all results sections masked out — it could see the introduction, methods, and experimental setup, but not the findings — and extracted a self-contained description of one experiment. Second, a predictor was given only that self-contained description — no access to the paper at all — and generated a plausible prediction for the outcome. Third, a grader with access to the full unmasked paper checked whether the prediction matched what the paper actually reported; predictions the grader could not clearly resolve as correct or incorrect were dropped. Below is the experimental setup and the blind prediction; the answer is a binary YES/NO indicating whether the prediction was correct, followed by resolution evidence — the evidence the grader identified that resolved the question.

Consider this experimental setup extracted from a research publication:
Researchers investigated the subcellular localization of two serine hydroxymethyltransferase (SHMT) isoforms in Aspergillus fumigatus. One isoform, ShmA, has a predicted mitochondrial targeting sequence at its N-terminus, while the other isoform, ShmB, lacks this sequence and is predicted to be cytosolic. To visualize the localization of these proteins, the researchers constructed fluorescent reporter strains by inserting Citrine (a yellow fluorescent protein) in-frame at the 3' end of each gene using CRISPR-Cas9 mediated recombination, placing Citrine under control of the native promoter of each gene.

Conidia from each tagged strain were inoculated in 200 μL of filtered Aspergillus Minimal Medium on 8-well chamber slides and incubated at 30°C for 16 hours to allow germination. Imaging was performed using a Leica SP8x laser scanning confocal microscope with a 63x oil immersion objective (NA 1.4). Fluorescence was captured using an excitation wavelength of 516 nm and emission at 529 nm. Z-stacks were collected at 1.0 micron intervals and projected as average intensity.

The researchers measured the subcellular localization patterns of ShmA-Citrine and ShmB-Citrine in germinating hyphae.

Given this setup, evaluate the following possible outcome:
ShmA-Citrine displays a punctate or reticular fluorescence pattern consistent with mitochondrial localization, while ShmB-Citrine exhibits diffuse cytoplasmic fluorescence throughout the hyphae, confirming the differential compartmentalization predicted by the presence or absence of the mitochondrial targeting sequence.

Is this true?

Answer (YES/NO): NO